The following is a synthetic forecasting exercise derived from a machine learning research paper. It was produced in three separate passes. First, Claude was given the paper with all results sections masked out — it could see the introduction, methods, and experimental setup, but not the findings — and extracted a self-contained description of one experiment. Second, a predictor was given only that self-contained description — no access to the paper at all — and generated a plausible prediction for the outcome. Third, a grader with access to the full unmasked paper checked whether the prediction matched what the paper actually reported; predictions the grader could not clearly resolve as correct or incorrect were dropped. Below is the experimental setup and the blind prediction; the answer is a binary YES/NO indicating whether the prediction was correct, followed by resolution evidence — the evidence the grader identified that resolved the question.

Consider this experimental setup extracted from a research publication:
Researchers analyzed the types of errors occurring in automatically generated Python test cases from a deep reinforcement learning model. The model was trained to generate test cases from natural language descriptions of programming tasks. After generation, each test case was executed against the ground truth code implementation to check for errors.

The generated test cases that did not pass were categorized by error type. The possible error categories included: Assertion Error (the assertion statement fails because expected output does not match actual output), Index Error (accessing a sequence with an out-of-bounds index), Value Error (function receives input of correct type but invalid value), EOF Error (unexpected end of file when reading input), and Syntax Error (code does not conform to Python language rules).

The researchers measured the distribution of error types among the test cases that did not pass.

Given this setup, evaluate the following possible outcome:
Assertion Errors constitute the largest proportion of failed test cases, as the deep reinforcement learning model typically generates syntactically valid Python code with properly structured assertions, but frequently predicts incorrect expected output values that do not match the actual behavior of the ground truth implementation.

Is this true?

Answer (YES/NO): YES